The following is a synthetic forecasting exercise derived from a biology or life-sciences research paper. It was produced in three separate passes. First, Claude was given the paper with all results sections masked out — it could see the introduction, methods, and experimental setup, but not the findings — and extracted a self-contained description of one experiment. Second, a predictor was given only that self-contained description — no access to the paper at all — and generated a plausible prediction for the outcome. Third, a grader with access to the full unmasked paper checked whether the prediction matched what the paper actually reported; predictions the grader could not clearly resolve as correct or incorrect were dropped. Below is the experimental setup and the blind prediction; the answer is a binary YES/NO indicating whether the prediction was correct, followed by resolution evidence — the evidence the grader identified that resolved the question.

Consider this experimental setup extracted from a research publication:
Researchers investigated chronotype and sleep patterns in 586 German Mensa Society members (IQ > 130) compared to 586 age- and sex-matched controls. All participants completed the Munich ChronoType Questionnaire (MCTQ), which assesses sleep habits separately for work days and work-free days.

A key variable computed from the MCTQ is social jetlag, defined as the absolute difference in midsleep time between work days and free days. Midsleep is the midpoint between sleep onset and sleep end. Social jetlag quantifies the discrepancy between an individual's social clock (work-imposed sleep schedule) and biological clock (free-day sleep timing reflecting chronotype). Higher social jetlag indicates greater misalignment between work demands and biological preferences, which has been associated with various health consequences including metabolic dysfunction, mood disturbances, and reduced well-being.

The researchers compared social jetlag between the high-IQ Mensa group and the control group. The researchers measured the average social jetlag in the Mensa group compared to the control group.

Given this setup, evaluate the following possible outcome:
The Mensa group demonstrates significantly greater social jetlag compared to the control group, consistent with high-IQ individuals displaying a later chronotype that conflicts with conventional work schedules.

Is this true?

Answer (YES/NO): NO